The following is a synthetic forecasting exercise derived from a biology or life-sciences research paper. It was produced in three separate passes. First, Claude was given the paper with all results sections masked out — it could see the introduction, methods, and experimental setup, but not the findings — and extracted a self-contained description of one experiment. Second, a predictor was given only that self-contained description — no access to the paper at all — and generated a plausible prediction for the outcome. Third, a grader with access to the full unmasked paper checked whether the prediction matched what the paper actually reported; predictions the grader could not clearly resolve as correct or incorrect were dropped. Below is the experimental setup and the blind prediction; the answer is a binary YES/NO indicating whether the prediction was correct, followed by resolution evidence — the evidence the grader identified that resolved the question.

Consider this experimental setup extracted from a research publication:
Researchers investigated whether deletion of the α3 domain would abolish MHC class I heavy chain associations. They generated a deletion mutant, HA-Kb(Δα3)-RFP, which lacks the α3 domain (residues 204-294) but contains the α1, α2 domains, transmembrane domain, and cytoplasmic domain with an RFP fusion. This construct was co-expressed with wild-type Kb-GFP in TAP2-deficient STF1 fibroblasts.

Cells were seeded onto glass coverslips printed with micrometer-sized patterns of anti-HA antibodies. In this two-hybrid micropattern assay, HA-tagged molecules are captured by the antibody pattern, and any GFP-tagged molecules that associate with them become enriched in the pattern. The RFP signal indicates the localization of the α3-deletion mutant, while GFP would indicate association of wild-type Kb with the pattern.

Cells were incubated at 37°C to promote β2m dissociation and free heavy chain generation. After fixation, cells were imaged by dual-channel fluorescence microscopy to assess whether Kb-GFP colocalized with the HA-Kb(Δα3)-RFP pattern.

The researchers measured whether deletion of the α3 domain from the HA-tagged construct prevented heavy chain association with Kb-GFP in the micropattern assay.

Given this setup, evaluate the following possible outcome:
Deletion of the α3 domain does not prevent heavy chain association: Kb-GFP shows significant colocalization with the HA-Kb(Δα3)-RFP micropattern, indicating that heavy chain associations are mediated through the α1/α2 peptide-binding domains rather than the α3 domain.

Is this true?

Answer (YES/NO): NO